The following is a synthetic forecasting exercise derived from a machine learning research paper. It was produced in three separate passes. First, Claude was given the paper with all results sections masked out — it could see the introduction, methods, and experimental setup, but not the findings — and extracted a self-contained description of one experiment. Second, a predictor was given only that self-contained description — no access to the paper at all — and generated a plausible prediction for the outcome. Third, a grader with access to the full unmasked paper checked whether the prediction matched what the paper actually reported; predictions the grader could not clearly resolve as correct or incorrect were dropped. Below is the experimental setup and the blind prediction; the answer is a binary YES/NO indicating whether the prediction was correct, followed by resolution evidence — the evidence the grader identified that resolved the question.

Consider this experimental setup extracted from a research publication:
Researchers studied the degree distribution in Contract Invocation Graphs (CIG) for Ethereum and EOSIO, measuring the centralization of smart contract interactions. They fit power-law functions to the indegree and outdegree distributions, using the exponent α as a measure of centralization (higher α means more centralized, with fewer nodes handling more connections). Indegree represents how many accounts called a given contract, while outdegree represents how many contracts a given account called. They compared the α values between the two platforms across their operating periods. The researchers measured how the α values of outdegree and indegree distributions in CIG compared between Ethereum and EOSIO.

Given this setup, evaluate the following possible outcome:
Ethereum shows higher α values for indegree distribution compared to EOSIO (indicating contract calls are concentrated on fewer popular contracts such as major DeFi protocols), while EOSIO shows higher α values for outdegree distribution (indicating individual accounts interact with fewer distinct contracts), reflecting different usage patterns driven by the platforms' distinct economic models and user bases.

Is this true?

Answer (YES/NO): YES